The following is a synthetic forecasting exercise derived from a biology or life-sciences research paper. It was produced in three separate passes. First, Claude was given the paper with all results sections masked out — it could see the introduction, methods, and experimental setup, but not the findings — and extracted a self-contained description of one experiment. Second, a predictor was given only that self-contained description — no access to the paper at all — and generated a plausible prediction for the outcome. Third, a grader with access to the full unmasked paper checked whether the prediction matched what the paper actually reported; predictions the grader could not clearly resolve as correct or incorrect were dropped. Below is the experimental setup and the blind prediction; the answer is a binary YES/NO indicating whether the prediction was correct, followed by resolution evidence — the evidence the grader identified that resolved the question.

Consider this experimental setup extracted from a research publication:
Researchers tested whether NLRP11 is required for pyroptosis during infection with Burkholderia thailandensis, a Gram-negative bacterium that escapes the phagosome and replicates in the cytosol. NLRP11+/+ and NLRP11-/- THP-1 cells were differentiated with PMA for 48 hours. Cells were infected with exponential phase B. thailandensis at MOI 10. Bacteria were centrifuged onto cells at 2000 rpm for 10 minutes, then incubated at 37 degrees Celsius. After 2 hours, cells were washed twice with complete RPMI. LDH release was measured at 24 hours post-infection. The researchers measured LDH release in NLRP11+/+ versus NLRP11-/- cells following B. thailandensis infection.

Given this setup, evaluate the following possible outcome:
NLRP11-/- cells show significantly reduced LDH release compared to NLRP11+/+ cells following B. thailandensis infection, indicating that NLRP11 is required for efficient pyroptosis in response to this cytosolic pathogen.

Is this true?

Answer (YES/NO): YES